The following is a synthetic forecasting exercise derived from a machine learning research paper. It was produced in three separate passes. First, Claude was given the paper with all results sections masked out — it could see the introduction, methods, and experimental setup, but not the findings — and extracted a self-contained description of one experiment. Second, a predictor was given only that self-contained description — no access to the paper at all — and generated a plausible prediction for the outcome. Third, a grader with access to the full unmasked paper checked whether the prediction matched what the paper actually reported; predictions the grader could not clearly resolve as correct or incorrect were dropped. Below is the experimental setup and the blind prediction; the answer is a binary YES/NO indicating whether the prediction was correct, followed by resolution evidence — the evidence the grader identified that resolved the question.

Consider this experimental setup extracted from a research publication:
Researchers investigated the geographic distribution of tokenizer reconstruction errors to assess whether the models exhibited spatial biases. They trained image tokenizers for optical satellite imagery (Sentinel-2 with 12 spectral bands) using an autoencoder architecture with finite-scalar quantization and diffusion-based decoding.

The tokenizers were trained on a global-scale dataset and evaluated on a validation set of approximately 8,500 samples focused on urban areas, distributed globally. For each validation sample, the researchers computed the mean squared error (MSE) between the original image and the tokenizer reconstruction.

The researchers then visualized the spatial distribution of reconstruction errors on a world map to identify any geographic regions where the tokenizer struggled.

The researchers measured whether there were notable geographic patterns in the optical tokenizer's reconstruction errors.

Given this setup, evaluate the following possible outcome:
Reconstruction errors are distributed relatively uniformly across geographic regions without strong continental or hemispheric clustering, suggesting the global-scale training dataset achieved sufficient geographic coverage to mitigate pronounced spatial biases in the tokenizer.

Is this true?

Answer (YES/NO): YES